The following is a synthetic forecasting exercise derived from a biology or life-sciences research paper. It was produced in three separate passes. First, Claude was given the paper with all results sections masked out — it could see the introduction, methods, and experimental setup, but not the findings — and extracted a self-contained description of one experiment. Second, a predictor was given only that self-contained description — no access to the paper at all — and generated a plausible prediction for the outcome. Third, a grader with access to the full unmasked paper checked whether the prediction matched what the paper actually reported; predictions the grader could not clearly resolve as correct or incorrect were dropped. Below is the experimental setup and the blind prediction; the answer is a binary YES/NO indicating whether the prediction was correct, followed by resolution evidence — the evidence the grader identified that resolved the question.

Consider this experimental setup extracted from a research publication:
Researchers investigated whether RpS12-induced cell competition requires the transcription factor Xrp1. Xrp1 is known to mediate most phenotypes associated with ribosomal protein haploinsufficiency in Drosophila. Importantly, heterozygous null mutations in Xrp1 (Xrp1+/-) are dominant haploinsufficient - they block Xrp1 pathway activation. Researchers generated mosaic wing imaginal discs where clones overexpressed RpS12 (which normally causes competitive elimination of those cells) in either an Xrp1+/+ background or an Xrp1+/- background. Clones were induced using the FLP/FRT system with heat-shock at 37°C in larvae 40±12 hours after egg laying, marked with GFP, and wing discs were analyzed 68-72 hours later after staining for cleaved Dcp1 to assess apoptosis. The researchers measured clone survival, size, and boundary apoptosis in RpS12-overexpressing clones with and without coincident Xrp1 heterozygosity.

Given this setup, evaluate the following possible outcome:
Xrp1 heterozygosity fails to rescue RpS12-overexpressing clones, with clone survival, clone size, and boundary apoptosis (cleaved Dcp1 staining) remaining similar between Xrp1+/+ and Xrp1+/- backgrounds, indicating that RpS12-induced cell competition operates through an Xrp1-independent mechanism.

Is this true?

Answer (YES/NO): NO